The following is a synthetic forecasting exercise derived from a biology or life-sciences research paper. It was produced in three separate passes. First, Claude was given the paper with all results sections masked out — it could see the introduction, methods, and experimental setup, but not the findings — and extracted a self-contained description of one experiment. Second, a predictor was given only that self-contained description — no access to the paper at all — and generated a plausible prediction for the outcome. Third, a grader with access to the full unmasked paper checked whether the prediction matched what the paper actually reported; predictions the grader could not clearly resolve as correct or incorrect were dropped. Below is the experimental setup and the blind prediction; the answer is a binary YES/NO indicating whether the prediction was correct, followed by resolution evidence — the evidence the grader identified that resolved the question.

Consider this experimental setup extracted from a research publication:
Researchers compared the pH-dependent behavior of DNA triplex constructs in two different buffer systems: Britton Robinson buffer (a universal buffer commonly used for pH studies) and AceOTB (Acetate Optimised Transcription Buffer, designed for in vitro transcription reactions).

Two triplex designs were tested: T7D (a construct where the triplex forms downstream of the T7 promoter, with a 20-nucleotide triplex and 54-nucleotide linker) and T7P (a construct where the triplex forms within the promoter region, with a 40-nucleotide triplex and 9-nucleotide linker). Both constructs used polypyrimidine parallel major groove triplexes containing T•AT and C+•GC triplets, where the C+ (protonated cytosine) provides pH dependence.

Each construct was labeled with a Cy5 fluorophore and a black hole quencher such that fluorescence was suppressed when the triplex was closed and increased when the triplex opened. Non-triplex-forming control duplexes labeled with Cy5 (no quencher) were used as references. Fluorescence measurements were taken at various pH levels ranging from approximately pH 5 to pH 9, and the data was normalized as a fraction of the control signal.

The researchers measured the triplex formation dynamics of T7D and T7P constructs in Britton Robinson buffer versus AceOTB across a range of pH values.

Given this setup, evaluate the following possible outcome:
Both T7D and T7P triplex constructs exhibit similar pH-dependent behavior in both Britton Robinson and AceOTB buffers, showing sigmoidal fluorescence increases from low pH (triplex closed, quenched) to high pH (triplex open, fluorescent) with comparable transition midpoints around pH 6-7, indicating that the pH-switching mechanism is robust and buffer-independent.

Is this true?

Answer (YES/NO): NO